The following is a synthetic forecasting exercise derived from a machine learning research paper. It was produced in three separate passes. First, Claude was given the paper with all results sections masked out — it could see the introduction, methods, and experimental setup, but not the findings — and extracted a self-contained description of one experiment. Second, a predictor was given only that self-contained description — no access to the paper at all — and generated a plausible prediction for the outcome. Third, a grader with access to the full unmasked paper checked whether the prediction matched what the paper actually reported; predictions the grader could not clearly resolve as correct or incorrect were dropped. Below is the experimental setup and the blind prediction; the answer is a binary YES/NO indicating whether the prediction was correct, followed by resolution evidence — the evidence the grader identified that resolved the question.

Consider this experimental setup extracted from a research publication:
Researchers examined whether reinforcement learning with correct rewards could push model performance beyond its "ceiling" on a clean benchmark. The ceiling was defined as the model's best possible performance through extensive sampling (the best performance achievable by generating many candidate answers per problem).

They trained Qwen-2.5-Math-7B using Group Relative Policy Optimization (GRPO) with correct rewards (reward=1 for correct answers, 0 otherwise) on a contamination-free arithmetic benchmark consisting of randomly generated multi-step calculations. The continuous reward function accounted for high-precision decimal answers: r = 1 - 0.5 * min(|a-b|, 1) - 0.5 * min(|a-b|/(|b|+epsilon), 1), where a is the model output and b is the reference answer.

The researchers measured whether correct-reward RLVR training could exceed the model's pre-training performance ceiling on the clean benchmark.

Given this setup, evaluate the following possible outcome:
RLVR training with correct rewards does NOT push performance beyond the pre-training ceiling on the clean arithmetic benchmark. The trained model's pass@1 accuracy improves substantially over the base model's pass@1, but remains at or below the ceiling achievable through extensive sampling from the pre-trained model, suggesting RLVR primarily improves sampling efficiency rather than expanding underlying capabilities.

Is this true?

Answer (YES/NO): NO